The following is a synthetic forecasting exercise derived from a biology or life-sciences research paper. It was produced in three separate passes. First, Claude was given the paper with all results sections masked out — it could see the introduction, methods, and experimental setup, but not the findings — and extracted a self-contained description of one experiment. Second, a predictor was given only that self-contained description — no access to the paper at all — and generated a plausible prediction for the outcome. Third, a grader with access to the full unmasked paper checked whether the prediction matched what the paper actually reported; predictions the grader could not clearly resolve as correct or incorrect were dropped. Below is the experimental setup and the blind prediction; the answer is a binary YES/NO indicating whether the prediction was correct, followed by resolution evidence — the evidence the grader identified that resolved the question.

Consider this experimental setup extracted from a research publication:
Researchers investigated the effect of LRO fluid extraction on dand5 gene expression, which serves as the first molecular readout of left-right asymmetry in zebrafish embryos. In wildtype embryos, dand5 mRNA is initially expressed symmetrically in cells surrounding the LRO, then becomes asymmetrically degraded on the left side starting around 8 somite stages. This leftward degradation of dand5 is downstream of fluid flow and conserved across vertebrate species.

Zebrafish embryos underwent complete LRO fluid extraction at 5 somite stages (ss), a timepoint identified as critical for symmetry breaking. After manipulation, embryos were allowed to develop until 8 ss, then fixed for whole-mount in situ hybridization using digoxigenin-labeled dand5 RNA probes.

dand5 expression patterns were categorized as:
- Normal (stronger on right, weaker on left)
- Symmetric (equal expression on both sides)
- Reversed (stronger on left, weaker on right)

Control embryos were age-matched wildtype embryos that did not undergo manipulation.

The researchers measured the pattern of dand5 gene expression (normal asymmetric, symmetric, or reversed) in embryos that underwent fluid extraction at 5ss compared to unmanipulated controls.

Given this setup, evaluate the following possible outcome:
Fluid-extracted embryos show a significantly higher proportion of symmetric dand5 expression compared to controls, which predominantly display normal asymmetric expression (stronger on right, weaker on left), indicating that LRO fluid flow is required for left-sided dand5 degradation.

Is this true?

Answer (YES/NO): YES